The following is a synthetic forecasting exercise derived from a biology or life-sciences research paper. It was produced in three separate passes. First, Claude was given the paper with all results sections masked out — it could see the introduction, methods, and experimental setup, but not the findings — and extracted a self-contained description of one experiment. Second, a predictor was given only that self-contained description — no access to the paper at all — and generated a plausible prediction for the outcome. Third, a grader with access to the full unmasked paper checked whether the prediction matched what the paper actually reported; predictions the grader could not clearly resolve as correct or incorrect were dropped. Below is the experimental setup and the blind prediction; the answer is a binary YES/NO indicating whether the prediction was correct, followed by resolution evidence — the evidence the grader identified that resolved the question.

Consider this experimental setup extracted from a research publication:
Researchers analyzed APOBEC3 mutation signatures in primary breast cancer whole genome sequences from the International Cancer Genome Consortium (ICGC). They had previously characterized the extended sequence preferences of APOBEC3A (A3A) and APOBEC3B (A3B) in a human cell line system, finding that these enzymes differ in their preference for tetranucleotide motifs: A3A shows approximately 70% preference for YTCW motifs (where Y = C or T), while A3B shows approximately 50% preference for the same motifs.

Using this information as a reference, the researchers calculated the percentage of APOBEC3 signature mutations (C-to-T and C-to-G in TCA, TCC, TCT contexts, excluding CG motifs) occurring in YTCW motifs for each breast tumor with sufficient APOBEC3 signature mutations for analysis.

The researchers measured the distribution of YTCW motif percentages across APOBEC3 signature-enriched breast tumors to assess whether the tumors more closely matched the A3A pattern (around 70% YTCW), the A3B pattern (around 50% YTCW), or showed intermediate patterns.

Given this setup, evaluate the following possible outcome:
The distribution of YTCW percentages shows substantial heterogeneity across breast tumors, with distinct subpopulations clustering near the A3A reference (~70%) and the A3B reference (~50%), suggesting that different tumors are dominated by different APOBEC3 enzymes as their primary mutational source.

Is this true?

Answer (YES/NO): NO